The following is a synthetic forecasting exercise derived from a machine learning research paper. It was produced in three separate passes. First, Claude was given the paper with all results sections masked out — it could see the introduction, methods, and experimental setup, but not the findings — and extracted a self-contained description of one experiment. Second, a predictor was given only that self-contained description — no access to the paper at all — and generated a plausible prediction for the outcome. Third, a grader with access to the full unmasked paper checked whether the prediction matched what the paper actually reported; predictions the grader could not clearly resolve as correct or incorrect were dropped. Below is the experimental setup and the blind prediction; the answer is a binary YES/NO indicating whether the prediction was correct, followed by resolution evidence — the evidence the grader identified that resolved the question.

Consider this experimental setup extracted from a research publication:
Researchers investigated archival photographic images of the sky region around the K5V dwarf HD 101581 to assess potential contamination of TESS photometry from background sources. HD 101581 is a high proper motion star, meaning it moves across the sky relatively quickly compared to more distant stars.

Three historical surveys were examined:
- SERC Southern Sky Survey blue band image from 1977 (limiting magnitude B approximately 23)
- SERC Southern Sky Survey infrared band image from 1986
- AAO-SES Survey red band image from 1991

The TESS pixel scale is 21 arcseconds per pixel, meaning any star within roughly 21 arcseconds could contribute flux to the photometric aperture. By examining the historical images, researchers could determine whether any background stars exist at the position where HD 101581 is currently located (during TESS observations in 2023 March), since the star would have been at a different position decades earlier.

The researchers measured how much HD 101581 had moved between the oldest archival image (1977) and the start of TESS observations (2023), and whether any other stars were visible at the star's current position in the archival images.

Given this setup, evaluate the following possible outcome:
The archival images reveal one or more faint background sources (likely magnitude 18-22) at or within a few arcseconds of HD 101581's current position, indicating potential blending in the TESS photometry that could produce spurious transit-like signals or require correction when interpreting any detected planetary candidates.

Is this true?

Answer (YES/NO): NO